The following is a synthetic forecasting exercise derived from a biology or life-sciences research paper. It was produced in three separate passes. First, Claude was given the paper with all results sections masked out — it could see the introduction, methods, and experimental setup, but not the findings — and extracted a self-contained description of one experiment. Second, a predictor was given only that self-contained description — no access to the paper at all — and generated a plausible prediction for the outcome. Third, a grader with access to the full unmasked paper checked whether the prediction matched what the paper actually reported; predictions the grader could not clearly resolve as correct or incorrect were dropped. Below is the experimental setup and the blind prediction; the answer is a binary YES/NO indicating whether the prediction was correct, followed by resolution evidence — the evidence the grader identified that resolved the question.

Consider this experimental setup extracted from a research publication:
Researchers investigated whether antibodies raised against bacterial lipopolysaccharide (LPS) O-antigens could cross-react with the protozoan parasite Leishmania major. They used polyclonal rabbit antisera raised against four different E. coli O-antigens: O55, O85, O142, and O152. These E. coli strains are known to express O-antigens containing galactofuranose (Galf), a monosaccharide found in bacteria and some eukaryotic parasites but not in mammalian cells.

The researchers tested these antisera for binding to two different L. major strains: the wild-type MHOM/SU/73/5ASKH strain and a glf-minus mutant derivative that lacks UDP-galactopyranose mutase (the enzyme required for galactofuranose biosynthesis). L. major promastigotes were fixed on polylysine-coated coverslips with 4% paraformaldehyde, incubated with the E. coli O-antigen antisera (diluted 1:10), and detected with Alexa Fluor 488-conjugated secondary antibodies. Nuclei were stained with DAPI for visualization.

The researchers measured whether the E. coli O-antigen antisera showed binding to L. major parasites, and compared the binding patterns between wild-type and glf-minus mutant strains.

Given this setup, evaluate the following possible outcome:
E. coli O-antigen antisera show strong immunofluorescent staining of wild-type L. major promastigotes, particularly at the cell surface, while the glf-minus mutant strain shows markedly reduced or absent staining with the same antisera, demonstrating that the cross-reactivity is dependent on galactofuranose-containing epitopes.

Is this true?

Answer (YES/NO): NO